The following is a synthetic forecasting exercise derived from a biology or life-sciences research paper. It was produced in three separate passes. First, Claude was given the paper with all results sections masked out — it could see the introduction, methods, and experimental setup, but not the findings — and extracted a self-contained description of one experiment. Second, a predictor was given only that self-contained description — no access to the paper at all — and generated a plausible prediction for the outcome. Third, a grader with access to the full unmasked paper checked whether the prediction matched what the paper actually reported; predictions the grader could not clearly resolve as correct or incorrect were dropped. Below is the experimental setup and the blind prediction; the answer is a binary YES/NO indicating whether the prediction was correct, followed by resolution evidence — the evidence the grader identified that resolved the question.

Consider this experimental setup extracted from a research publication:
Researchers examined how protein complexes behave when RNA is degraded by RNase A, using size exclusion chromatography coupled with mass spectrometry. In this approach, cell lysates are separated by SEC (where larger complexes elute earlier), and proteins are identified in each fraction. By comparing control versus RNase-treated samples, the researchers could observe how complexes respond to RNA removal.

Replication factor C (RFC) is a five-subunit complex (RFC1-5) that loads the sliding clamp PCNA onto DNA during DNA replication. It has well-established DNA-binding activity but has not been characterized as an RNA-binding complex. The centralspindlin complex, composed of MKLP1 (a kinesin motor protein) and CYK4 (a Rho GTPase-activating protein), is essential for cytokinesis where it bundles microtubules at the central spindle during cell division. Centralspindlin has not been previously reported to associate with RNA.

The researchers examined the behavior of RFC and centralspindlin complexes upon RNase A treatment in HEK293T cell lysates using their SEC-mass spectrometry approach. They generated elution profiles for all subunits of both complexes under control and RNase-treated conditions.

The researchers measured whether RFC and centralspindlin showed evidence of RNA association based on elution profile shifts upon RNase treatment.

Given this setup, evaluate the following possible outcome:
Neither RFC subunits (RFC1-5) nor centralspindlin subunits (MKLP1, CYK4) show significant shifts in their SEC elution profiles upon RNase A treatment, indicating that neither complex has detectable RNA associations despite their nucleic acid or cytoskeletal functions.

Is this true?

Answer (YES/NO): NO